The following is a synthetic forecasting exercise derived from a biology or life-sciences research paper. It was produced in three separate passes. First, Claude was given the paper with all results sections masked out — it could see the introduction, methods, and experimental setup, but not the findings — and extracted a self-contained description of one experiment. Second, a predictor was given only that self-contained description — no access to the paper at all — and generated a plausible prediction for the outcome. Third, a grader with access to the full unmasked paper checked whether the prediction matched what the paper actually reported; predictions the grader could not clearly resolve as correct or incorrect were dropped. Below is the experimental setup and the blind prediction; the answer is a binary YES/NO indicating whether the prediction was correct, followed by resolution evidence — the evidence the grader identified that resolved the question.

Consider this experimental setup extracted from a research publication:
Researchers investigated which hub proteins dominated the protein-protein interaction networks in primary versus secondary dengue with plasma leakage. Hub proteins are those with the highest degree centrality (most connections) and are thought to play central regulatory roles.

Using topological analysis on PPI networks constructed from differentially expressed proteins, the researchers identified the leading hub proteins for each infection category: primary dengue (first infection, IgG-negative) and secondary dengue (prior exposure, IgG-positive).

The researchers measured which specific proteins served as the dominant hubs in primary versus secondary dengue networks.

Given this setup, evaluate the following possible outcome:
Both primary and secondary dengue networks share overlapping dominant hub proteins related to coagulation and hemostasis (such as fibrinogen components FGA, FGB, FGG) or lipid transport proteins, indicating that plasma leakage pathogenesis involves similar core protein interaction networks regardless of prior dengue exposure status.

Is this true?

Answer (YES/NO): NO